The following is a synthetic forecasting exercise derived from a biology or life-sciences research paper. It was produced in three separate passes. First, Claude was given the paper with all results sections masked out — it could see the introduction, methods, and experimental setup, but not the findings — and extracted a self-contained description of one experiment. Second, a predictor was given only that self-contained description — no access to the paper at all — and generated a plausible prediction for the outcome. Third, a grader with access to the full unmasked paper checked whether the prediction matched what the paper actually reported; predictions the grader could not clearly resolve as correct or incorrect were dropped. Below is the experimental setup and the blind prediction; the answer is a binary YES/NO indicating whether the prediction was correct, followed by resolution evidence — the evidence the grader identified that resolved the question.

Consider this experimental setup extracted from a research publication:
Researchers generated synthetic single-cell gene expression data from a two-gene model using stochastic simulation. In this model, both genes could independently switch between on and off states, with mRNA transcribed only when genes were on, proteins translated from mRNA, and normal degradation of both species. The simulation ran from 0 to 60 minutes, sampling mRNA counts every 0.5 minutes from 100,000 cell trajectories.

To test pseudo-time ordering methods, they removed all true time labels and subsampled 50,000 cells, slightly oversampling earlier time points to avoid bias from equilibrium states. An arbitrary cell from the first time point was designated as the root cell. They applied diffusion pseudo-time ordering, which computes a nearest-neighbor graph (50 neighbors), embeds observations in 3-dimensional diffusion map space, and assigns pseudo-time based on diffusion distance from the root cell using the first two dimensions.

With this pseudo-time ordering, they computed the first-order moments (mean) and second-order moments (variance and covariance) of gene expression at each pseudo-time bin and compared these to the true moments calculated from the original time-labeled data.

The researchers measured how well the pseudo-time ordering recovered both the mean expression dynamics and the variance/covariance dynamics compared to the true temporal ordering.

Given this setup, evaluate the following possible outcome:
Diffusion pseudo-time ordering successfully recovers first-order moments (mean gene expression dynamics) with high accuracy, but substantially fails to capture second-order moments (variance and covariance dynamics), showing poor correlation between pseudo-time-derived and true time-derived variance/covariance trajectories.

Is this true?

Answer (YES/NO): NO